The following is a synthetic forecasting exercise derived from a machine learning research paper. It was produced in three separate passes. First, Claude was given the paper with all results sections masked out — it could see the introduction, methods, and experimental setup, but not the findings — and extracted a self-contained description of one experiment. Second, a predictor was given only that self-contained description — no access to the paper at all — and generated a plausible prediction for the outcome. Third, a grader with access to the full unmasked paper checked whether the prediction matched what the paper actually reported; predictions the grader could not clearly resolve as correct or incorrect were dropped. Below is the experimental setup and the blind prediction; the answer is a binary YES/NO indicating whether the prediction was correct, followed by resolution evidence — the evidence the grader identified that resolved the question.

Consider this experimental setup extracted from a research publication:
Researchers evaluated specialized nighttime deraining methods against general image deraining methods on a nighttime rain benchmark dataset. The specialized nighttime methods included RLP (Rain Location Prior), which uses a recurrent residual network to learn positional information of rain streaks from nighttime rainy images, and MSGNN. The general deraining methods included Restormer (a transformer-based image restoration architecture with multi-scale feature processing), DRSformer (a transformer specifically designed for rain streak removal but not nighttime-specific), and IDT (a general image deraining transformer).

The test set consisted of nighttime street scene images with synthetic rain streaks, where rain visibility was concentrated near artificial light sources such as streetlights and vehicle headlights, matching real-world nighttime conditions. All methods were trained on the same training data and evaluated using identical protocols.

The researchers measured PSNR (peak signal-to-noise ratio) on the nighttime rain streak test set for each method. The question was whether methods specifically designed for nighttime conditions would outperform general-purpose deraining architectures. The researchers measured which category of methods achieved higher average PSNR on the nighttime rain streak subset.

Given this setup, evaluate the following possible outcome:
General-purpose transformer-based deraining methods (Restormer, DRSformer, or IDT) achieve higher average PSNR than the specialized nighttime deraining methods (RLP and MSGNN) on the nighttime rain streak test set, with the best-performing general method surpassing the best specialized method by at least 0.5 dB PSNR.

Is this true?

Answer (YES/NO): YES